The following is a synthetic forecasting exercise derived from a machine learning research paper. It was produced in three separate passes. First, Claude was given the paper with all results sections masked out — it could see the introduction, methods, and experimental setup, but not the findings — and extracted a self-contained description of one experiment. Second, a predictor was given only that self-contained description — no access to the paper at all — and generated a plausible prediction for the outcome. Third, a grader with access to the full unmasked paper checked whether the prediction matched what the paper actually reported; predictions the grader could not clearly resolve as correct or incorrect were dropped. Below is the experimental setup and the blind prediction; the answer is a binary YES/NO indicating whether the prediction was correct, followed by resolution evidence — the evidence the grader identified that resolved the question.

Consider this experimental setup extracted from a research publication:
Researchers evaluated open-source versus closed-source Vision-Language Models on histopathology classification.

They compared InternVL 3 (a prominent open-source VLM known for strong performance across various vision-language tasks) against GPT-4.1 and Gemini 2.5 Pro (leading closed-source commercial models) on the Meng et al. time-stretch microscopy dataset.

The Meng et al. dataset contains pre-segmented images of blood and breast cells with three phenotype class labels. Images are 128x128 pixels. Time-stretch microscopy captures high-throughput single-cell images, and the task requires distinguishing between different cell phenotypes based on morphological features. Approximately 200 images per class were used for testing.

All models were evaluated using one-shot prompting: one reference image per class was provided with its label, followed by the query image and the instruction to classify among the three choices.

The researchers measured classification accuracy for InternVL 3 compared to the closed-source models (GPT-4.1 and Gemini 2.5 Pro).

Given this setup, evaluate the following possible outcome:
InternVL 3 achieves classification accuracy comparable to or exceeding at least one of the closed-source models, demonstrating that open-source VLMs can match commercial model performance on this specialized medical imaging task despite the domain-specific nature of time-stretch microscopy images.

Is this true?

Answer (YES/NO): YES